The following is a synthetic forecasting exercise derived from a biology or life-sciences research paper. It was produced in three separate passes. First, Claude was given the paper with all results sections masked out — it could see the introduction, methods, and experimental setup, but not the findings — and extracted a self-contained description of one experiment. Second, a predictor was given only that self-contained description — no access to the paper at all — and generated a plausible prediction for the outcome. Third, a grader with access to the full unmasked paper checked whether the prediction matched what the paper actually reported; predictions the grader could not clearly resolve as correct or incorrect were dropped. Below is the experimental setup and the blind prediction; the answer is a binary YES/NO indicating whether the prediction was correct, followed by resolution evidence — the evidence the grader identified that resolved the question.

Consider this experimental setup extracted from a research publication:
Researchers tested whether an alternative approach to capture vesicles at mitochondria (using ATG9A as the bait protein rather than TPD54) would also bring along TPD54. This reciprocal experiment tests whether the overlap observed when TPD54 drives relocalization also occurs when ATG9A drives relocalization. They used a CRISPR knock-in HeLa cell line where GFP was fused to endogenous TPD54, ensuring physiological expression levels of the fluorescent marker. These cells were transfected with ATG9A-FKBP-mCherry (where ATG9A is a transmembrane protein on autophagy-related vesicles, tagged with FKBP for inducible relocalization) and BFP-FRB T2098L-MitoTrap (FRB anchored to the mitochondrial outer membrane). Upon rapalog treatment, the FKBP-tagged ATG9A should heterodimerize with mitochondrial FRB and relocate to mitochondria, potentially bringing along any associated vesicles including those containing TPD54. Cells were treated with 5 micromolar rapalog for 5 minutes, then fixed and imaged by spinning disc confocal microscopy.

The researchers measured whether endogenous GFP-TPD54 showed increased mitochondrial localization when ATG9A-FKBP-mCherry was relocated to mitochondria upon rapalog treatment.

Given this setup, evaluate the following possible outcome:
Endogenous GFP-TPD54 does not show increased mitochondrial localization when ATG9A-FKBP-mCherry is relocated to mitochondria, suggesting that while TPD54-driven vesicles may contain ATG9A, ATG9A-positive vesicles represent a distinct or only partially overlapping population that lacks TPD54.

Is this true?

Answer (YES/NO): NO